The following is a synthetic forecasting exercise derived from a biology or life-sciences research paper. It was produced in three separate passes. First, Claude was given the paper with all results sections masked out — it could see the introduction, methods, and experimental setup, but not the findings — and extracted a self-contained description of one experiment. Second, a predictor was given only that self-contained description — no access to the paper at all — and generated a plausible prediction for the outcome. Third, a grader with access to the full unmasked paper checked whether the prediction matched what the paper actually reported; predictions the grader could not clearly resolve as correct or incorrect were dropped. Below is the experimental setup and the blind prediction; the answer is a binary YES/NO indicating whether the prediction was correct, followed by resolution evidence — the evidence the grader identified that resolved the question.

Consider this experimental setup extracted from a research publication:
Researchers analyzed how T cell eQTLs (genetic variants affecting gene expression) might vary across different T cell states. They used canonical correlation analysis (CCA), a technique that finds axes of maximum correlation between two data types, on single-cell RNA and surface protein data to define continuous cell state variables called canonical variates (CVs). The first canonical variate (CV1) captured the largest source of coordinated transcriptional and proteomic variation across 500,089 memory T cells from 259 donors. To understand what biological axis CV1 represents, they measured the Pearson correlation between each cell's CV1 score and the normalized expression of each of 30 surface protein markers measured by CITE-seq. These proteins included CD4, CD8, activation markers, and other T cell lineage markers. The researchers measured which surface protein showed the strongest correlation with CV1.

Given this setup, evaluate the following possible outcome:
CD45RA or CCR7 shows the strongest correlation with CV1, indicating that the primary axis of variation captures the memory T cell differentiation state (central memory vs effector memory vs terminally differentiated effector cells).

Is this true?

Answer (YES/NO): NO